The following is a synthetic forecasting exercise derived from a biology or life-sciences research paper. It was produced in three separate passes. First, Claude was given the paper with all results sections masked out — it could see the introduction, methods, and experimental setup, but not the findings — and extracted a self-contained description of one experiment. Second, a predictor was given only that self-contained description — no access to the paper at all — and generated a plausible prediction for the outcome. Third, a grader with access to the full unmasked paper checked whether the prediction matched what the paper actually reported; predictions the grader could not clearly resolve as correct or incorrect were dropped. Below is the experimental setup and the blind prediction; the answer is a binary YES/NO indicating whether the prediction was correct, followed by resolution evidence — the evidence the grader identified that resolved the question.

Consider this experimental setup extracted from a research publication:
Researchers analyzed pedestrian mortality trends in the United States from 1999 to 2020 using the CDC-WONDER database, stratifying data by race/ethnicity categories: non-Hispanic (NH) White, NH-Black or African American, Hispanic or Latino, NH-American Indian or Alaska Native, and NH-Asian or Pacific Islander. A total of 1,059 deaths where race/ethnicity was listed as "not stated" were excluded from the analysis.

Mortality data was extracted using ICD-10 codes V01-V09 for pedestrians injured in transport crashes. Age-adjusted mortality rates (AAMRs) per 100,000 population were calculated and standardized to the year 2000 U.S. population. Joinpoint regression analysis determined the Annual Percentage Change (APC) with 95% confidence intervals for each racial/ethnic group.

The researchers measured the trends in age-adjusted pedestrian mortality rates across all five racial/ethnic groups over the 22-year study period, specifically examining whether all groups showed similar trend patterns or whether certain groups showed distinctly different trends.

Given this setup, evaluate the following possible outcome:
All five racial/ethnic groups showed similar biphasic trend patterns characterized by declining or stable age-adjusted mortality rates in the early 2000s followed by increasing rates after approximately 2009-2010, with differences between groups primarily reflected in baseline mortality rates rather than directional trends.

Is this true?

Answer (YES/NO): NO